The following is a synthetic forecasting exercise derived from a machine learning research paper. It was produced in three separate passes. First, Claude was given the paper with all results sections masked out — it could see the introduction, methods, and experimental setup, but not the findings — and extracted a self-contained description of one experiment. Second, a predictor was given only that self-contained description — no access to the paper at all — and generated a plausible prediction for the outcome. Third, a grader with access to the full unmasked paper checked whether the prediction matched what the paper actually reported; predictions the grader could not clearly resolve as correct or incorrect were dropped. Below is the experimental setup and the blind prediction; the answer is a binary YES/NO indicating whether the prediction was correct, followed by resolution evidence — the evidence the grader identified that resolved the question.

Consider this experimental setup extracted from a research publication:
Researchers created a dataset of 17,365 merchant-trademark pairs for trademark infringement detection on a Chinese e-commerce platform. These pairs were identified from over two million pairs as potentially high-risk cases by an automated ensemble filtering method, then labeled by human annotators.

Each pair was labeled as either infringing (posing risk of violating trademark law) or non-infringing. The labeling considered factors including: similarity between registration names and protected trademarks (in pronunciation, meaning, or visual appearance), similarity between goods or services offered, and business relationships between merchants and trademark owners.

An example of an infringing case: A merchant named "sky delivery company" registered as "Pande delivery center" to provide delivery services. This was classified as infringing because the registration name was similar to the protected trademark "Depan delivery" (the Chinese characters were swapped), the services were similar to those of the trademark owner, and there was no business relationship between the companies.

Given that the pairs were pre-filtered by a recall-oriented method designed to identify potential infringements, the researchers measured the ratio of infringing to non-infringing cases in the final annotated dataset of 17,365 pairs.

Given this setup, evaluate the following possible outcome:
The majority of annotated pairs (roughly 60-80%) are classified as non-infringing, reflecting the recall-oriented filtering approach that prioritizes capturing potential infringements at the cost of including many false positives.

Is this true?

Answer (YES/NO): NO